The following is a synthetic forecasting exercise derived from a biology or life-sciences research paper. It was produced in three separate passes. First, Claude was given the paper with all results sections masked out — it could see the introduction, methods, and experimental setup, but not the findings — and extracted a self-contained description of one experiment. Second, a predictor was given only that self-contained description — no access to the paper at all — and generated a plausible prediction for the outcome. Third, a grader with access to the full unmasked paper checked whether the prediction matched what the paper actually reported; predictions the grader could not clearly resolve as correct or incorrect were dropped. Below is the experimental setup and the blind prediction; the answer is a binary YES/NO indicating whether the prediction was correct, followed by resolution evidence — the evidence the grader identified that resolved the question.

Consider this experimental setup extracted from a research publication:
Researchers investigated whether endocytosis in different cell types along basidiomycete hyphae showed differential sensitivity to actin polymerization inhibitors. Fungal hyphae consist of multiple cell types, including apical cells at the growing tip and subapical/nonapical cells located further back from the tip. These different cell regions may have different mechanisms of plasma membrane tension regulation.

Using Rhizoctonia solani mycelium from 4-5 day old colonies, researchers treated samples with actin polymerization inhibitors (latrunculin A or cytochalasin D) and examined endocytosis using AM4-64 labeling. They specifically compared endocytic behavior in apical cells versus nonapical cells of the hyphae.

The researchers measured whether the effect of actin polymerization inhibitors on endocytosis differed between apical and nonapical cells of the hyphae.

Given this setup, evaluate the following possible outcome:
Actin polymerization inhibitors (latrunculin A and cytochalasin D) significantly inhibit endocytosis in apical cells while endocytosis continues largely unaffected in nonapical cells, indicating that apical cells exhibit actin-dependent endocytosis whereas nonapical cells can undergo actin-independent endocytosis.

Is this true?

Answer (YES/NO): NO